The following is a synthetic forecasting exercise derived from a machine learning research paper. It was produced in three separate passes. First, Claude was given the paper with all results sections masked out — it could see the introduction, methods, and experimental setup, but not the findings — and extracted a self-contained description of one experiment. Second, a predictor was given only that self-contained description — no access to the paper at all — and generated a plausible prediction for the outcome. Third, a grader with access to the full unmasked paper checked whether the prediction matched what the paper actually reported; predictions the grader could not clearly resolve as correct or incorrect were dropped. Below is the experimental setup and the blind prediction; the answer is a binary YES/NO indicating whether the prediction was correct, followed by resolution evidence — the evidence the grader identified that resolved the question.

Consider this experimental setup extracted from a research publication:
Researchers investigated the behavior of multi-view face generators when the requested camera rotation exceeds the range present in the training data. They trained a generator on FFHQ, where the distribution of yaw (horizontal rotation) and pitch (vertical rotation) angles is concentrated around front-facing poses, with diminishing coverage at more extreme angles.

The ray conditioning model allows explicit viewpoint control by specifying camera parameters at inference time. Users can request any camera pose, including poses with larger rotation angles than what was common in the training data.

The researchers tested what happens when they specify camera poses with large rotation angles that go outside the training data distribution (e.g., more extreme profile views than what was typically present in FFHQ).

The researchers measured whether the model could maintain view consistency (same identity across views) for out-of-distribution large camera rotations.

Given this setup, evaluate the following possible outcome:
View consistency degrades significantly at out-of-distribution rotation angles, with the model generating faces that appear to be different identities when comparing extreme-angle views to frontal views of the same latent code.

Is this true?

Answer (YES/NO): YES